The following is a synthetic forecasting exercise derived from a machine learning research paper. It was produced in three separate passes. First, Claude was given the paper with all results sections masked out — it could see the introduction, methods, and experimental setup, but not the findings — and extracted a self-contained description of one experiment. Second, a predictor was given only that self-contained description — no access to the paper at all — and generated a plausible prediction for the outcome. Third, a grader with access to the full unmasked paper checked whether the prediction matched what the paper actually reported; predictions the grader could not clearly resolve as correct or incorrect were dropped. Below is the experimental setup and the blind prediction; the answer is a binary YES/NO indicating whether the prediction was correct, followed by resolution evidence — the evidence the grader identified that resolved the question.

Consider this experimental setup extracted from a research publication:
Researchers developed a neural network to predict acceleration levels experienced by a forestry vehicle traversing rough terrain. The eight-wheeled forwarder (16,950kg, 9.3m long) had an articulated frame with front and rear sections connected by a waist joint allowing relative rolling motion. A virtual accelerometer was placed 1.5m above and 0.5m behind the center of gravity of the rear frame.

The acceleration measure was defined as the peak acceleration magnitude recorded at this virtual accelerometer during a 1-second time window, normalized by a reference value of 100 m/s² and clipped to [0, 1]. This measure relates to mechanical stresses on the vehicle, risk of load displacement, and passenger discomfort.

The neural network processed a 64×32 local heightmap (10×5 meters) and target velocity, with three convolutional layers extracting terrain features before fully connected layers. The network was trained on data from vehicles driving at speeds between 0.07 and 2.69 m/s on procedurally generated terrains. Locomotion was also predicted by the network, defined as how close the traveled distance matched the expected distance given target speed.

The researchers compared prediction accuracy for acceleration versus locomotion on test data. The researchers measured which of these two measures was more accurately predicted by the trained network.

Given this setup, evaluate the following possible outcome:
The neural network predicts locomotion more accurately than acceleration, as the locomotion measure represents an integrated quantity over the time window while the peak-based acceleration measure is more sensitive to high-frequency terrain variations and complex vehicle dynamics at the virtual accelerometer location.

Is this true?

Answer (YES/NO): NO